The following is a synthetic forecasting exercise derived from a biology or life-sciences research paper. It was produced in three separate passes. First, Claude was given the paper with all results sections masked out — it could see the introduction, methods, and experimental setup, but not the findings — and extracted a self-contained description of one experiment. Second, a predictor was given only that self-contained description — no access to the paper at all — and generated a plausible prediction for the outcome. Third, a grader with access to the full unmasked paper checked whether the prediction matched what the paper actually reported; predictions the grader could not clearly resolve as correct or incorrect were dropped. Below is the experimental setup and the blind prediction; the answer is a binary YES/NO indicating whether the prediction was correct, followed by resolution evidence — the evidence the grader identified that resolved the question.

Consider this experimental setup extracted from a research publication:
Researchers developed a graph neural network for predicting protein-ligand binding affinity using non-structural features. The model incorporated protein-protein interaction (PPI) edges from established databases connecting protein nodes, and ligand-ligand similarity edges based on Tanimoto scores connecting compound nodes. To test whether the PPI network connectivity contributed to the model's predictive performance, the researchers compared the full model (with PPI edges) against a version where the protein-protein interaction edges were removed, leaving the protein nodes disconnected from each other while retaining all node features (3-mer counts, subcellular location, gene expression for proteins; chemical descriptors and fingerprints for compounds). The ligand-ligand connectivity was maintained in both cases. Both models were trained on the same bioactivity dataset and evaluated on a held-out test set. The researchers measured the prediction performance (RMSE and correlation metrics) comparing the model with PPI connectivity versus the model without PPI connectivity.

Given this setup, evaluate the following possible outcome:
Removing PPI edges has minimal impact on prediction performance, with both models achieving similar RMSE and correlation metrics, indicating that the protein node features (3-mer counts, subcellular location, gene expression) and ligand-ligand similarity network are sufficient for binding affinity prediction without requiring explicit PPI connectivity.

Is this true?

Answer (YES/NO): YES